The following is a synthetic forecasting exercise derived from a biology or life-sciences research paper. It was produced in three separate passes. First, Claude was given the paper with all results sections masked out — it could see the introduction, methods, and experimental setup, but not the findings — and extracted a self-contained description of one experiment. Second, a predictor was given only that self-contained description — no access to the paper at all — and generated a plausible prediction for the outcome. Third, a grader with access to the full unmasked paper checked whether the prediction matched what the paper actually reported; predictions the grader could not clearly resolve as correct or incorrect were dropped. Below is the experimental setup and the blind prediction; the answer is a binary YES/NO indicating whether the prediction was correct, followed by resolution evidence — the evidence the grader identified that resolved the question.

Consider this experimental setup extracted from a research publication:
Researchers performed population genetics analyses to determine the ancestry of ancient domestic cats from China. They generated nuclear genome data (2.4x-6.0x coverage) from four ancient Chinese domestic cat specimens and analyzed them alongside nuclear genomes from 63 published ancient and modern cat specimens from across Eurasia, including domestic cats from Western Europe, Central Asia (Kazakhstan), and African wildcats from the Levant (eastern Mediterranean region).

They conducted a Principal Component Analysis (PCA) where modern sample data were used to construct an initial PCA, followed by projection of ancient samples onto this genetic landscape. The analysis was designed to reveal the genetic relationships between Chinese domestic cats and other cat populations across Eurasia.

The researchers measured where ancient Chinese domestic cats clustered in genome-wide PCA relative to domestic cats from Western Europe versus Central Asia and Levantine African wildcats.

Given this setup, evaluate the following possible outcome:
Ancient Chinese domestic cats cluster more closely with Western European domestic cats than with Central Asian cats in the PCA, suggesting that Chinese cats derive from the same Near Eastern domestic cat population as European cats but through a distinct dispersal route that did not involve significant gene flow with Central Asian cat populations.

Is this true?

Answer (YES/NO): NO